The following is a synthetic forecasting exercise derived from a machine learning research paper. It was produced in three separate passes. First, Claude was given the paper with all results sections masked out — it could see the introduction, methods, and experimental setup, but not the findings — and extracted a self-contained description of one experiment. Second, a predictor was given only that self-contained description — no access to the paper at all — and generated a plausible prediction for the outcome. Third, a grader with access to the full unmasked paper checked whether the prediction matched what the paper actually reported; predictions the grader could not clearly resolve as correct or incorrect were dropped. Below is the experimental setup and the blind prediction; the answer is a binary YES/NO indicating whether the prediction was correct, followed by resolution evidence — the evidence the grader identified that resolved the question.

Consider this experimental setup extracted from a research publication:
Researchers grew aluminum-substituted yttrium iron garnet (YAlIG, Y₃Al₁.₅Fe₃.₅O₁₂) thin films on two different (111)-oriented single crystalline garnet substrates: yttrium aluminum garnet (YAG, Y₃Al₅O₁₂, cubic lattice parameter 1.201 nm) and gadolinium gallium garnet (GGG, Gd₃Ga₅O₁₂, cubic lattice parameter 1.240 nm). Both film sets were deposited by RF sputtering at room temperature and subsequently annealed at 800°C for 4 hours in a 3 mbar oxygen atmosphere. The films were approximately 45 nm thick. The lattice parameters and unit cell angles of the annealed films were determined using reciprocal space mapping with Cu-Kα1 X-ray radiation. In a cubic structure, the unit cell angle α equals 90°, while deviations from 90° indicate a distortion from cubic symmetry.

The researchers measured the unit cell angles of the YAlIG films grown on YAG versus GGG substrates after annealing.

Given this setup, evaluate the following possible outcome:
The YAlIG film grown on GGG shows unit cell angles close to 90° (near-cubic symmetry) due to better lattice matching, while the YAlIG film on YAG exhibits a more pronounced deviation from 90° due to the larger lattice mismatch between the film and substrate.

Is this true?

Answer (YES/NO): NO